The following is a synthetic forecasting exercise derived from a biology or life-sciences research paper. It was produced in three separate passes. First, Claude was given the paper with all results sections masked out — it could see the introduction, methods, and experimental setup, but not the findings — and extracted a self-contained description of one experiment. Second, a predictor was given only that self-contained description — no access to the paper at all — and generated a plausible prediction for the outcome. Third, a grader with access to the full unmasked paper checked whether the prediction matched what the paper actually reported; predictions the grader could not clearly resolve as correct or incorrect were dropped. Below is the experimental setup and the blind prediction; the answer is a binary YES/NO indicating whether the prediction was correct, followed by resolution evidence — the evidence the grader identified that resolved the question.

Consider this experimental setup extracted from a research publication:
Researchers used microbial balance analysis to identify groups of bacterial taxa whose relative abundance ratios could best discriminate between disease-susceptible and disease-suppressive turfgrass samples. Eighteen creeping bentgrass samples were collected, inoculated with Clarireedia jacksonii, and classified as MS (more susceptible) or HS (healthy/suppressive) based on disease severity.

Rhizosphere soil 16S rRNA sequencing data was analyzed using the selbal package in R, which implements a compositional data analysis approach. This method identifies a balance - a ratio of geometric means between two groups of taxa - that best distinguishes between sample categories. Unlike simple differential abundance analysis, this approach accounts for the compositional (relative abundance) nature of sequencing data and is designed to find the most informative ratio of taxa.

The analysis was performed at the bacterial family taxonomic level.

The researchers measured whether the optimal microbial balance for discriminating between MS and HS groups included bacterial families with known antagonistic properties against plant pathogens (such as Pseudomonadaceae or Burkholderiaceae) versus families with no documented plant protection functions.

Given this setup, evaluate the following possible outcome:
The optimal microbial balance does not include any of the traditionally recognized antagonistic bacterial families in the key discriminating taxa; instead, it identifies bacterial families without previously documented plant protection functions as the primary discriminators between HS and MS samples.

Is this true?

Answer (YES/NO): YES